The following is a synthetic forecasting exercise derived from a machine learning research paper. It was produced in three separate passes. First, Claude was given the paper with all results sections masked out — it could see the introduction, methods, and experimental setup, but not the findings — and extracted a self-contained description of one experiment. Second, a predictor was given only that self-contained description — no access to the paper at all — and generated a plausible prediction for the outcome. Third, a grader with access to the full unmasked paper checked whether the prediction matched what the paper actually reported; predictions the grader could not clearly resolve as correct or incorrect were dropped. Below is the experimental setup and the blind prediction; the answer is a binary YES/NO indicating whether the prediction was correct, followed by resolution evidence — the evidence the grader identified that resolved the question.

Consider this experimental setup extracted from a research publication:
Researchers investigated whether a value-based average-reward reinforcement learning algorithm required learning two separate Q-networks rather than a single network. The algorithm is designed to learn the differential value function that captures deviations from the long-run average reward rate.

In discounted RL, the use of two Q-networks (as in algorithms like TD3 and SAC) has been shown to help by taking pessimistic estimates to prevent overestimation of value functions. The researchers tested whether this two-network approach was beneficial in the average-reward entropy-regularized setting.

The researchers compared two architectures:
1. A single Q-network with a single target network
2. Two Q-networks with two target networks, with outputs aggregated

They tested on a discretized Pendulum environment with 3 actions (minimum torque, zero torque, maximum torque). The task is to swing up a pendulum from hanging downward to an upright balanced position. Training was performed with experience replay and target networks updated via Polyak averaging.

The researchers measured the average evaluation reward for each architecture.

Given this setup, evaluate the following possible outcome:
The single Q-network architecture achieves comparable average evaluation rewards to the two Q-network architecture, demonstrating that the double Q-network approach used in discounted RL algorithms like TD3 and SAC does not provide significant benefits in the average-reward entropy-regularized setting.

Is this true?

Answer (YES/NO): NO